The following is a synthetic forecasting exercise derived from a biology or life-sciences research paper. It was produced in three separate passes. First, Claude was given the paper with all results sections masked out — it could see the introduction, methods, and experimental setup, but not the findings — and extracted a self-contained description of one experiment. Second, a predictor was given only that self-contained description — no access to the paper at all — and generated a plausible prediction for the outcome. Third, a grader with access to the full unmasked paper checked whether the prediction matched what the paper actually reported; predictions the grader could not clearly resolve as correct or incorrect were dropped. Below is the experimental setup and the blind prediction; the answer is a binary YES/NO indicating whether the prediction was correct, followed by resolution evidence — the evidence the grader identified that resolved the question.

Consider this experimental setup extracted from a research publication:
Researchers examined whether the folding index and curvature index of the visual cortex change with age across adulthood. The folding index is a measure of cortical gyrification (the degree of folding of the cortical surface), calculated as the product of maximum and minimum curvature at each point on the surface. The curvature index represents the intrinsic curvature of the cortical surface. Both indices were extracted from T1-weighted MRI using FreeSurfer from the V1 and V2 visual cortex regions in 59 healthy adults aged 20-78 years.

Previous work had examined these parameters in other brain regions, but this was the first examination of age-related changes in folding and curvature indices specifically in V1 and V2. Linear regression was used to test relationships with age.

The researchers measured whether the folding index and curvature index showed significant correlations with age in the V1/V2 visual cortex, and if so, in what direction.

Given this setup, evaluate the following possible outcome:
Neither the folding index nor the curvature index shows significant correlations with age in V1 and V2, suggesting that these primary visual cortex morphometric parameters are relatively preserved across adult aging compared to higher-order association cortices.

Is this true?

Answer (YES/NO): NO